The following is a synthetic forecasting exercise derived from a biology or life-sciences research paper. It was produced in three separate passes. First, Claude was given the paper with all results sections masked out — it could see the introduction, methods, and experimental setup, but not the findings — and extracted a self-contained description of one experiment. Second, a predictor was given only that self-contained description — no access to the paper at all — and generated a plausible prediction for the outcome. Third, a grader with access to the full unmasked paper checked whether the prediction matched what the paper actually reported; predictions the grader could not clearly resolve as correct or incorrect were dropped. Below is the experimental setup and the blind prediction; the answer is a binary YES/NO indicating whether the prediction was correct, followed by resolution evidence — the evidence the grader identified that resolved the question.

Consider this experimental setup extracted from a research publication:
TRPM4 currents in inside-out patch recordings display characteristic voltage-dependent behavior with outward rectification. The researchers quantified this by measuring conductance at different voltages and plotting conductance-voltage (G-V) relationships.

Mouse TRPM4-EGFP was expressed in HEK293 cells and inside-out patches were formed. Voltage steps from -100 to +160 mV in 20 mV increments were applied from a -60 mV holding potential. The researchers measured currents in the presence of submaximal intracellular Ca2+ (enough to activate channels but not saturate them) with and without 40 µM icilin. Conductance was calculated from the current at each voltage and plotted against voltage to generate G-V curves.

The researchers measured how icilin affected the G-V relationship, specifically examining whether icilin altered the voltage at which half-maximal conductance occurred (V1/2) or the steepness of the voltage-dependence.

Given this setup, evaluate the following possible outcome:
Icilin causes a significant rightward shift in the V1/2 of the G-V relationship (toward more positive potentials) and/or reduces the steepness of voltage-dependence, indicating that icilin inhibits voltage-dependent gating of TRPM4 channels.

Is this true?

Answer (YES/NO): NO